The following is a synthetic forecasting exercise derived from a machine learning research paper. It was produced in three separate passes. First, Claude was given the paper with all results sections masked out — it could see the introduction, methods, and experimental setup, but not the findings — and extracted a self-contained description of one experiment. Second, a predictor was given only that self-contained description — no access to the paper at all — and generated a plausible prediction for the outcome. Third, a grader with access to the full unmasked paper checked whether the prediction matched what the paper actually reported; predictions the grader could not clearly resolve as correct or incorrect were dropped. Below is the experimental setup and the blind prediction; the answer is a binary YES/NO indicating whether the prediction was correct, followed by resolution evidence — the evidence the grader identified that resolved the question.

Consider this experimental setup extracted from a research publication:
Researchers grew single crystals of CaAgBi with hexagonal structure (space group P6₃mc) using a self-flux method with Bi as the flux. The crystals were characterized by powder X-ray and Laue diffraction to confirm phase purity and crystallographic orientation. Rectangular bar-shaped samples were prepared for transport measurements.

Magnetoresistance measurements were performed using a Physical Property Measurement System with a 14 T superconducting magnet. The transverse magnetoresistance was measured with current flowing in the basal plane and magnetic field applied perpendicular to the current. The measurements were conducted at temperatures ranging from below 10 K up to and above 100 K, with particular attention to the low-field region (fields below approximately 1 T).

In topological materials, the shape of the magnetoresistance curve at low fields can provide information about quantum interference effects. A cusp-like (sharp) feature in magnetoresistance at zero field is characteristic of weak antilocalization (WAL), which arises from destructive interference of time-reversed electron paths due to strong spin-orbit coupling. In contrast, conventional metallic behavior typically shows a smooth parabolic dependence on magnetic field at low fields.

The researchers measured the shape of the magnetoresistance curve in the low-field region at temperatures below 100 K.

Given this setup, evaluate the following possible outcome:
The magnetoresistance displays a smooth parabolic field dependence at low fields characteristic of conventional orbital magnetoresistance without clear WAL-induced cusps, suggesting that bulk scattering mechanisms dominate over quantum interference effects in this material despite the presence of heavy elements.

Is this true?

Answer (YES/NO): NO